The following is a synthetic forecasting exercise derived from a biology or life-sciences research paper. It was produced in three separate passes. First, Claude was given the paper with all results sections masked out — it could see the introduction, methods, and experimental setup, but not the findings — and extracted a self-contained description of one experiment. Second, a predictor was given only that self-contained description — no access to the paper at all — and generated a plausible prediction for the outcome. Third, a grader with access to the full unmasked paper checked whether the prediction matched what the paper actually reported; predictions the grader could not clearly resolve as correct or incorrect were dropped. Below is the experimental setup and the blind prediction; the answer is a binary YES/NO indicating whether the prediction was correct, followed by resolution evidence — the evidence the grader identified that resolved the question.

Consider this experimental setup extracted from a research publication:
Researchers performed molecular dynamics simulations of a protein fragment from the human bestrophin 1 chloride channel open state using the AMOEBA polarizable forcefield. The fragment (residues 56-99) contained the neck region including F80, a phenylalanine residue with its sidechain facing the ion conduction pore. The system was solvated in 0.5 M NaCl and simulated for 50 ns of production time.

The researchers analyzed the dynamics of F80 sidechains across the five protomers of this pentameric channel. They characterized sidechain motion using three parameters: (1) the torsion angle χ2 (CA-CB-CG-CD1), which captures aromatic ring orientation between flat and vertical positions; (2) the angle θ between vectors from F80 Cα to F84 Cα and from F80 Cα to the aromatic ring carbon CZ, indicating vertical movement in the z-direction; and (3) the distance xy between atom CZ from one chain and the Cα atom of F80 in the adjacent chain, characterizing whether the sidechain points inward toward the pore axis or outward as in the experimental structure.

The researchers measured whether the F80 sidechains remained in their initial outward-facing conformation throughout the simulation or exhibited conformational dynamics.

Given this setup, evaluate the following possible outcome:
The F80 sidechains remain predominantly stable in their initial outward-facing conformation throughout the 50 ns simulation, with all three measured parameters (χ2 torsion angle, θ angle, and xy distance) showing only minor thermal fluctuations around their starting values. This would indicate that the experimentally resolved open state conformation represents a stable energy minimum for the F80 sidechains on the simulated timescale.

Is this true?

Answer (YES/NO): NO